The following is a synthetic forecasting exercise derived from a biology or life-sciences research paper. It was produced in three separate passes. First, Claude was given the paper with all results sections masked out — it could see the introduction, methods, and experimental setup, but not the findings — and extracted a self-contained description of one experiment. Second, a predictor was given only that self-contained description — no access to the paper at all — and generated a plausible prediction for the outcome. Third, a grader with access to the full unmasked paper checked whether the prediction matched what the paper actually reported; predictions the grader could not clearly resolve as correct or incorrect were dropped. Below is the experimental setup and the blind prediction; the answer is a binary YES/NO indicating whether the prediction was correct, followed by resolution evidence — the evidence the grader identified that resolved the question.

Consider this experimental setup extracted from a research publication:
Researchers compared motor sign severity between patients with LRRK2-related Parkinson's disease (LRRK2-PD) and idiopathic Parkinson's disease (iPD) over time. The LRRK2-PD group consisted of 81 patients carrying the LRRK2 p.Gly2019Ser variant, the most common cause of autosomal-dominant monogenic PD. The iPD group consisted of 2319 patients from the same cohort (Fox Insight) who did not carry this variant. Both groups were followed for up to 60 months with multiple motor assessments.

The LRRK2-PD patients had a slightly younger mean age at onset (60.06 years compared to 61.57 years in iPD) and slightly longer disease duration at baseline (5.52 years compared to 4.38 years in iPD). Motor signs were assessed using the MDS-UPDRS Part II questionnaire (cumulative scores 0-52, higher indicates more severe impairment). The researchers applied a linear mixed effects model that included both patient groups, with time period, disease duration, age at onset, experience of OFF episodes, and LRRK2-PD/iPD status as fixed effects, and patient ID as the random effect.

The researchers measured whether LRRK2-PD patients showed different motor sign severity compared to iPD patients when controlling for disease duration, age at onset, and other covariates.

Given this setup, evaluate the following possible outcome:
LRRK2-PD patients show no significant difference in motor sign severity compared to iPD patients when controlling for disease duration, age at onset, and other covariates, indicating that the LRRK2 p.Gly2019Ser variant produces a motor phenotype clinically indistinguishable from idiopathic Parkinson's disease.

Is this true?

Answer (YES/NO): NO